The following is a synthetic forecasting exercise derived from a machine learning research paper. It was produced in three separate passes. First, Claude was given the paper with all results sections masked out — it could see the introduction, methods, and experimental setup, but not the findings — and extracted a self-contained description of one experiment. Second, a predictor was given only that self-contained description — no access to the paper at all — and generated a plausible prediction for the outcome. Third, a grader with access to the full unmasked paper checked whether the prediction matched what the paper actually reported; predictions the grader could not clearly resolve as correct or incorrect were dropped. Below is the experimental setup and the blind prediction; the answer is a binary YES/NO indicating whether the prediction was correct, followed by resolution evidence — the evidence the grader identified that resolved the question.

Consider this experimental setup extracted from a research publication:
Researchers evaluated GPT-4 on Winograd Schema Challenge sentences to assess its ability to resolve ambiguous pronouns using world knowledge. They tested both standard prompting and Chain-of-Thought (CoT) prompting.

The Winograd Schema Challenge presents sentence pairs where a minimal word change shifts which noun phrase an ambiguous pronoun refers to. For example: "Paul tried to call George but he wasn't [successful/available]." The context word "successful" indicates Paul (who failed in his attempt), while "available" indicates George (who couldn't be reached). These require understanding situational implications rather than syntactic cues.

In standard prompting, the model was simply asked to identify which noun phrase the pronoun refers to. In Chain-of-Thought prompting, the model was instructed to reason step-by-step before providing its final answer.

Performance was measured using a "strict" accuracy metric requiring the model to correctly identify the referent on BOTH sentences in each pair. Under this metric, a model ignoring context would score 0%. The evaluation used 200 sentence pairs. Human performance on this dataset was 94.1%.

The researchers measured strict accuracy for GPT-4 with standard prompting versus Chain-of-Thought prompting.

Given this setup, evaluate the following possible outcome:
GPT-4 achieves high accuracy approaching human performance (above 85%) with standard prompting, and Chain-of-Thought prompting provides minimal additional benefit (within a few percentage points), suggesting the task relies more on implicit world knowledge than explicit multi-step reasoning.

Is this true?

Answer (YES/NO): NO